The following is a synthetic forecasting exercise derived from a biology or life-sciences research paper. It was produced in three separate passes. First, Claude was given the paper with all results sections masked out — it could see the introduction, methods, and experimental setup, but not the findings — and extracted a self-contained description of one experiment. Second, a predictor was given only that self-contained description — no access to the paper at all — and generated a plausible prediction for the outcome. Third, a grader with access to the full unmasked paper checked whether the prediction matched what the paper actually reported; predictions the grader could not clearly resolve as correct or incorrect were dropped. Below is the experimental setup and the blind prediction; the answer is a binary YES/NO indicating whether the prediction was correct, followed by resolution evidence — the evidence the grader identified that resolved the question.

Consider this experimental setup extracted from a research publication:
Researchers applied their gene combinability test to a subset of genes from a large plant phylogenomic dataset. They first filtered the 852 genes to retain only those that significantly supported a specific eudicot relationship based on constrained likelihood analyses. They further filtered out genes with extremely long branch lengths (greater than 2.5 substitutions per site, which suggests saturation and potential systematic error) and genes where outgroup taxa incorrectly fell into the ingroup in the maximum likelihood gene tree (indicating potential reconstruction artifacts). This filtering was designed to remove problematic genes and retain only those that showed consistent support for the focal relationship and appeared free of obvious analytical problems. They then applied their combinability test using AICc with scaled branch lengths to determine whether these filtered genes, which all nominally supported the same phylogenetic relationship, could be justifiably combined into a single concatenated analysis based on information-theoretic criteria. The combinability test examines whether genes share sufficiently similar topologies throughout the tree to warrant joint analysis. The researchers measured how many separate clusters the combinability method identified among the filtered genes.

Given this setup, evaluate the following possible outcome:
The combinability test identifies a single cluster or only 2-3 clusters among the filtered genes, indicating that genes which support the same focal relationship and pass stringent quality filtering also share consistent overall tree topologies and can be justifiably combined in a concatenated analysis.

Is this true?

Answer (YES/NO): NO